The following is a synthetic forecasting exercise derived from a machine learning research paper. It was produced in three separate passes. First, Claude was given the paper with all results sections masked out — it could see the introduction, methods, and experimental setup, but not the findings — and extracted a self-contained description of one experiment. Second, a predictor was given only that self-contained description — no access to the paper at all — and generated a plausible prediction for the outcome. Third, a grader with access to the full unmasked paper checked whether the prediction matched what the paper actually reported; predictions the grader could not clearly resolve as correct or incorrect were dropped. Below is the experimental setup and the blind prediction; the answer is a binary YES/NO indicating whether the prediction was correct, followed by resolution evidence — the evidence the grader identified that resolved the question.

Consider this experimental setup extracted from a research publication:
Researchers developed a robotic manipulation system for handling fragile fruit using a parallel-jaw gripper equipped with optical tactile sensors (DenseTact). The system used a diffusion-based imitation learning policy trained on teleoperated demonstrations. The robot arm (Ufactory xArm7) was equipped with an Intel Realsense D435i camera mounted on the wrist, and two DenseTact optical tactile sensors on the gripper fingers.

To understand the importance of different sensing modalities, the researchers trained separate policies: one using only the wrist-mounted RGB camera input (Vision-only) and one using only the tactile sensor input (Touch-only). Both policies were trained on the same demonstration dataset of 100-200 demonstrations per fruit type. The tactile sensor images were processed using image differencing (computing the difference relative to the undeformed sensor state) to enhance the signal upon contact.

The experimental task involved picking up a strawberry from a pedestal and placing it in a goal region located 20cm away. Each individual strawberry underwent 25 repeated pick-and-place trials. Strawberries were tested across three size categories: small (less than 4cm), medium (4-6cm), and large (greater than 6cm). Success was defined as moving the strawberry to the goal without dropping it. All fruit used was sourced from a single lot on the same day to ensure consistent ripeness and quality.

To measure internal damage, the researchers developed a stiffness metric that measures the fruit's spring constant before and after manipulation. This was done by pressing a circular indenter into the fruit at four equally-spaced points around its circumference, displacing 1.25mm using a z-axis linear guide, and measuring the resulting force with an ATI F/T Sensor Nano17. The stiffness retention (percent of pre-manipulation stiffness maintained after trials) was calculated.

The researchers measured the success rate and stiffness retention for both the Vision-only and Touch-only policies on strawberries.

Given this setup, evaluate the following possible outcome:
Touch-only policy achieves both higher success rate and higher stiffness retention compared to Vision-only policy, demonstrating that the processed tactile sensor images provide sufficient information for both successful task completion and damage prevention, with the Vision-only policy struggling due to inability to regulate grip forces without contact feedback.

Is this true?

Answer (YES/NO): YES